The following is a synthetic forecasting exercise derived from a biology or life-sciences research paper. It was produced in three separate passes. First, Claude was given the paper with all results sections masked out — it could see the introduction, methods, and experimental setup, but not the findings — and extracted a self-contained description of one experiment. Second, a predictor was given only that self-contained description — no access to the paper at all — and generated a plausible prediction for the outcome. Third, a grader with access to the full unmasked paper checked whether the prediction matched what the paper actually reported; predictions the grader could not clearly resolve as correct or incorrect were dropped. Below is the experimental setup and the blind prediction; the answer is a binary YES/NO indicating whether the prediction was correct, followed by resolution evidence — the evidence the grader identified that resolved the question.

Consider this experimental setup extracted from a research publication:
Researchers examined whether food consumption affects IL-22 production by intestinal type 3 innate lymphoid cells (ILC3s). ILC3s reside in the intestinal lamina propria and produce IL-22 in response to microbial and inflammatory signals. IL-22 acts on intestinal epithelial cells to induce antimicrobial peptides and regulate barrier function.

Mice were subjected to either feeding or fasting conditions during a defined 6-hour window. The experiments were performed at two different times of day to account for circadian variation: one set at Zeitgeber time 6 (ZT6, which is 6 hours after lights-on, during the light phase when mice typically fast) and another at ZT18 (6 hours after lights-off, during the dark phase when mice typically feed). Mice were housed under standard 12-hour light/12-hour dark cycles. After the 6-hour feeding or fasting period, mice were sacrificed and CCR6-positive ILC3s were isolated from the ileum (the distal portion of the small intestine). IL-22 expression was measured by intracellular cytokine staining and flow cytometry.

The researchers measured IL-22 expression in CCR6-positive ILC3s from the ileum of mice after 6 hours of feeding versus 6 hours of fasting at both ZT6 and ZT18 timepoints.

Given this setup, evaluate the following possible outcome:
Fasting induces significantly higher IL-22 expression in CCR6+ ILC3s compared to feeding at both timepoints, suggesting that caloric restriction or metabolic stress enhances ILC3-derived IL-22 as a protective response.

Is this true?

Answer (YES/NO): YES